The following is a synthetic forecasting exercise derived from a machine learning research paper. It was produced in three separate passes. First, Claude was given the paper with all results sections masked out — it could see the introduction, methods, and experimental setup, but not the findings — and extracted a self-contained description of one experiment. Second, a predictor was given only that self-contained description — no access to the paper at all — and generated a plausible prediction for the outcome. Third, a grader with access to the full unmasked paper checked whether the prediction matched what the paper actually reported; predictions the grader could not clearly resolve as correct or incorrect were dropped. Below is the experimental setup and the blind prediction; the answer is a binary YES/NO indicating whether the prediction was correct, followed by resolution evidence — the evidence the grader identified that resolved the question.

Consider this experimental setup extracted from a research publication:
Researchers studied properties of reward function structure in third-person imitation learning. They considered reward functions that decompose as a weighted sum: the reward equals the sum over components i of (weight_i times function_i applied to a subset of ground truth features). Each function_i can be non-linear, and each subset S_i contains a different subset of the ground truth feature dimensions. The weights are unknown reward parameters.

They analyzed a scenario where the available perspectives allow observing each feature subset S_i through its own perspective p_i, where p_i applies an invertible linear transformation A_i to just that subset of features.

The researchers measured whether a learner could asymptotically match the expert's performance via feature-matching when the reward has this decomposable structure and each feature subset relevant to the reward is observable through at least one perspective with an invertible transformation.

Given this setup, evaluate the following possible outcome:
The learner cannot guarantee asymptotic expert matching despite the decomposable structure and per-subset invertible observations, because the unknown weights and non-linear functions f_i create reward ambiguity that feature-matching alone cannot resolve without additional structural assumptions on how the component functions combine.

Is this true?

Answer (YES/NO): NO